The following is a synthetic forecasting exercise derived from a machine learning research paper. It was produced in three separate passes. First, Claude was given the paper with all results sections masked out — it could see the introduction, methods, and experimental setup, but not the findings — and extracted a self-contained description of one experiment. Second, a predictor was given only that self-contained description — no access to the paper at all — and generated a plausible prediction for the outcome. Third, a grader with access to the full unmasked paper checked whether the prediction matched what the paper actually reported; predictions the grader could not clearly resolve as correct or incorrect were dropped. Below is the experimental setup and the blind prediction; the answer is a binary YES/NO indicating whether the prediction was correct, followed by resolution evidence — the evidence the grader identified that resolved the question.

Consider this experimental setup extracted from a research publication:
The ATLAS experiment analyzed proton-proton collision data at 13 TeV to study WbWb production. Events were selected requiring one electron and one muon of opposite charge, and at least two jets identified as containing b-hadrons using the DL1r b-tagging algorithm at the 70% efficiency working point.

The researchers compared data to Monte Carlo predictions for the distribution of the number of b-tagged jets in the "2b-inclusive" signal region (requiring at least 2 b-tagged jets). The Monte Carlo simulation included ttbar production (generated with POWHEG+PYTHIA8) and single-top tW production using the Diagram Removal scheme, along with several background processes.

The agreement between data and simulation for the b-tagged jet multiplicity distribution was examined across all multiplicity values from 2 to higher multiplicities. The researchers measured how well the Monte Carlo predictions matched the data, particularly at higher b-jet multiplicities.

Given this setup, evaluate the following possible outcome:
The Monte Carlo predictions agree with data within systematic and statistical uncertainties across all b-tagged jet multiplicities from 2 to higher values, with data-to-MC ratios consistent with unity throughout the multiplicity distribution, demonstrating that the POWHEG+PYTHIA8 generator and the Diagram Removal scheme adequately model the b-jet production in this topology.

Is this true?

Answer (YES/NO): NO